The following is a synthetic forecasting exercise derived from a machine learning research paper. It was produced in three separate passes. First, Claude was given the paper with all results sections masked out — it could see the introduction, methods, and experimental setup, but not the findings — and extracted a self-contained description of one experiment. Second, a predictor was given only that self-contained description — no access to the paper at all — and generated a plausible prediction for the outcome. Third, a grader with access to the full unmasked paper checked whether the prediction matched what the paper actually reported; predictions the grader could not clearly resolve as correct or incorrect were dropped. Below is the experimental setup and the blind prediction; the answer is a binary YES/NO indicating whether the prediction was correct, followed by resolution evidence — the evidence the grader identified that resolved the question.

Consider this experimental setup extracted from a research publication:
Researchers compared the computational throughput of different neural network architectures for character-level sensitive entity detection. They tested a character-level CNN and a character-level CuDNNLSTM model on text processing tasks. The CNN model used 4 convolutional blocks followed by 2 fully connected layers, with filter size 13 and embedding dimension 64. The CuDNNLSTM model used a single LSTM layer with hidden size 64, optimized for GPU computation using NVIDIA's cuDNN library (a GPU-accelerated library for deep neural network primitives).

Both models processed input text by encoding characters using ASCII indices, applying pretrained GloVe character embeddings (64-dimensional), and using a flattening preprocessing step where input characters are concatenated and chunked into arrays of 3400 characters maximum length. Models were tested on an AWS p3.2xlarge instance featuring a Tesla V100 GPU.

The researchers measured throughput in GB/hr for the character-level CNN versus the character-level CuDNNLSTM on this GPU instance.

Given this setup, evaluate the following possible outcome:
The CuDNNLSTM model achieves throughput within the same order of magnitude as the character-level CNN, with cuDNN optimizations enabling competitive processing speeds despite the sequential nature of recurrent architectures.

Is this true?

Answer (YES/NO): NO